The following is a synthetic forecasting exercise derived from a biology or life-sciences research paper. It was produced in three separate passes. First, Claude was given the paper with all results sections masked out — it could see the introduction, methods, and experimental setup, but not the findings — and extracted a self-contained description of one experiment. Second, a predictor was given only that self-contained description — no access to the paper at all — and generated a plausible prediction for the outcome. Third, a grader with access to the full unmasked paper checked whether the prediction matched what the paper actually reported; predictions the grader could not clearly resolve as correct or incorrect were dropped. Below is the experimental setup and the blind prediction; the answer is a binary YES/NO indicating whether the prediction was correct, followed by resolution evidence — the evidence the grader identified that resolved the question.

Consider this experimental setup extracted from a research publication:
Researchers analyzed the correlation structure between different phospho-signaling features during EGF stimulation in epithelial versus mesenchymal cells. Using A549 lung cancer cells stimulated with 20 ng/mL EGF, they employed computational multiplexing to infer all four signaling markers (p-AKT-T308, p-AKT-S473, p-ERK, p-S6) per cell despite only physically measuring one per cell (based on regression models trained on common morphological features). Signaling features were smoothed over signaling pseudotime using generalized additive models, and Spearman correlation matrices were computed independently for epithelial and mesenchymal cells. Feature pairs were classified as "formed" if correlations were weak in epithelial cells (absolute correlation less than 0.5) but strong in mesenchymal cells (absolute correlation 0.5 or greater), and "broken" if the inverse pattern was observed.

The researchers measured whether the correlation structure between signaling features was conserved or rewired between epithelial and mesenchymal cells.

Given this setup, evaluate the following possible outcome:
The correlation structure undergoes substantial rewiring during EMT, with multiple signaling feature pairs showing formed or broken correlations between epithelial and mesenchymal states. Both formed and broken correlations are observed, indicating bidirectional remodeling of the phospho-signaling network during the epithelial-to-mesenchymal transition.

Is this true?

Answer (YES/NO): NO